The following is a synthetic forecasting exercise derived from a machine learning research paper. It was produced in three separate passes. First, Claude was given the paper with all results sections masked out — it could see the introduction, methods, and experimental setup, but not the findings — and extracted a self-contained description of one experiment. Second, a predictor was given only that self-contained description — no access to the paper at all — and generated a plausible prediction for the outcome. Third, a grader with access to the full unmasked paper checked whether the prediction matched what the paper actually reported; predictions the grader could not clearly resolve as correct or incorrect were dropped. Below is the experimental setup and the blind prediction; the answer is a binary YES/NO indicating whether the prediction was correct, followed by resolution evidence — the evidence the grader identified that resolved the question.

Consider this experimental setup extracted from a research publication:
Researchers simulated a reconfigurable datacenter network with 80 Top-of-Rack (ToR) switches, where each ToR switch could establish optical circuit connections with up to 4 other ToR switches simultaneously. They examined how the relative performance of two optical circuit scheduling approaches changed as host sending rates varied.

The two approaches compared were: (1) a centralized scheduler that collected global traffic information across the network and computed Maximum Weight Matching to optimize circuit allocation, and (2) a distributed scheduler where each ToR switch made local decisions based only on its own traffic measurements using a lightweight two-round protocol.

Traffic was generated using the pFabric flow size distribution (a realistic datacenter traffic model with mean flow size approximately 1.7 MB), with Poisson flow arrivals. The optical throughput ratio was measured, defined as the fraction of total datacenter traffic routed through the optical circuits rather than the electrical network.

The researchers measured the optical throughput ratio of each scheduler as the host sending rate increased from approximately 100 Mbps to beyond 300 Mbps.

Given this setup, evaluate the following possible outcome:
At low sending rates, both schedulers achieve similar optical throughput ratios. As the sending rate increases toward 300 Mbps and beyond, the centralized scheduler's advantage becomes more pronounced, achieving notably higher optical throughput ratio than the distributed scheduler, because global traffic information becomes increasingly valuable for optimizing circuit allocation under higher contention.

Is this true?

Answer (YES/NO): NO